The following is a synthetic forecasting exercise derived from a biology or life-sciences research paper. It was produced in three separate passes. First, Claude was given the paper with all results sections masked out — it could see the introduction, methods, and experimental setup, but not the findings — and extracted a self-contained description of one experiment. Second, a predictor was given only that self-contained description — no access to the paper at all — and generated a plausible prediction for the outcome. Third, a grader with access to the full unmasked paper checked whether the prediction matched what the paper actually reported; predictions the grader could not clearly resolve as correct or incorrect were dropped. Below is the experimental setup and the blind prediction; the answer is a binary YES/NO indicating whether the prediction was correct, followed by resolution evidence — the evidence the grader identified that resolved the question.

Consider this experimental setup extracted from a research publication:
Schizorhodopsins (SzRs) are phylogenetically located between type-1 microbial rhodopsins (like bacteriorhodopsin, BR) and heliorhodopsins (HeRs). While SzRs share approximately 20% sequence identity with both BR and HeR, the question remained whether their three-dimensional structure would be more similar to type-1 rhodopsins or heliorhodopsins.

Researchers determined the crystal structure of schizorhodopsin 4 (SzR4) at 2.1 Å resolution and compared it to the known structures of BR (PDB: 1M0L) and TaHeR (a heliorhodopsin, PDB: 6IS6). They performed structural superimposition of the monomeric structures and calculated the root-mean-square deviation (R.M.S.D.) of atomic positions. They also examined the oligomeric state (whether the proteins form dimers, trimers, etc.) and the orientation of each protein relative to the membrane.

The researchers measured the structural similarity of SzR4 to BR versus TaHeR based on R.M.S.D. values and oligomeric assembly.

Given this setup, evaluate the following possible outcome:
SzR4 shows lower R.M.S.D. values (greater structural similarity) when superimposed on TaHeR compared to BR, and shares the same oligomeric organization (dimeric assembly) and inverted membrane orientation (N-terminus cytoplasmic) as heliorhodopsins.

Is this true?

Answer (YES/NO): NO